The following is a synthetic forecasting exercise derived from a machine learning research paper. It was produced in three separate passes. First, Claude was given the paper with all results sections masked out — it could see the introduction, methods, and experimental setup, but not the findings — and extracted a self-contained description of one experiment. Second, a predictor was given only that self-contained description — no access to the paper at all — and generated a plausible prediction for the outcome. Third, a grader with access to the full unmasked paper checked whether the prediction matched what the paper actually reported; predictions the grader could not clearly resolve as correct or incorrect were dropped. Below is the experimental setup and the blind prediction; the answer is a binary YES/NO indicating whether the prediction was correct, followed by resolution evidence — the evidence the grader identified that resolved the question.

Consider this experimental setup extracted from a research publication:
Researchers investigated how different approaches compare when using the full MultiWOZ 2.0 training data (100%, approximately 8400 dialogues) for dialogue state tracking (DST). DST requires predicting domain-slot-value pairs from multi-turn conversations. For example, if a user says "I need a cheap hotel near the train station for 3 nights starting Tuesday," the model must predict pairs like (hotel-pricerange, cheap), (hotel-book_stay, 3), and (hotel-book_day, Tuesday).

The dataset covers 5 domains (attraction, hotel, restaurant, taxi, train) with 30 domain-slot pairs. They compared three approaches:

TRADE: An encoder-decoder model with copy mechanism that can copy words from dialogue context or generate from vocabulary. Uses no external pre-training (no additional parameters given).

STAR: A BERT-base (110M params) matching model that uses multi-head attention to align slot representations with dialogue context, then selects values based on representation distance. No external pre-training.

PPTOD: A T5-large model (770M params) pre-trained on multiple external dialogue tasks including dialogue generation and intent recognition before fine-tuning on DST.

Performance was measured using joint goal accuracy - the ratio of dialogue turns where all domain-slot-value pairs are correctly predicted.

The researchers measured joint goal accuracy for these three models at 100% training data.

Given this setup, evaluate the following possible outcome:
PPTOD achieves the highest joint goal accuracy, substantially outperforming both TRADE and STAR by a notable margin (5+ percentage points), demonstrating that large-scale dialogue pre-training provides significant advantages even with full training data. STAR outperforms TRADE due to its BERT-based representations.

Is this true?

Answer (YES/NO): NO